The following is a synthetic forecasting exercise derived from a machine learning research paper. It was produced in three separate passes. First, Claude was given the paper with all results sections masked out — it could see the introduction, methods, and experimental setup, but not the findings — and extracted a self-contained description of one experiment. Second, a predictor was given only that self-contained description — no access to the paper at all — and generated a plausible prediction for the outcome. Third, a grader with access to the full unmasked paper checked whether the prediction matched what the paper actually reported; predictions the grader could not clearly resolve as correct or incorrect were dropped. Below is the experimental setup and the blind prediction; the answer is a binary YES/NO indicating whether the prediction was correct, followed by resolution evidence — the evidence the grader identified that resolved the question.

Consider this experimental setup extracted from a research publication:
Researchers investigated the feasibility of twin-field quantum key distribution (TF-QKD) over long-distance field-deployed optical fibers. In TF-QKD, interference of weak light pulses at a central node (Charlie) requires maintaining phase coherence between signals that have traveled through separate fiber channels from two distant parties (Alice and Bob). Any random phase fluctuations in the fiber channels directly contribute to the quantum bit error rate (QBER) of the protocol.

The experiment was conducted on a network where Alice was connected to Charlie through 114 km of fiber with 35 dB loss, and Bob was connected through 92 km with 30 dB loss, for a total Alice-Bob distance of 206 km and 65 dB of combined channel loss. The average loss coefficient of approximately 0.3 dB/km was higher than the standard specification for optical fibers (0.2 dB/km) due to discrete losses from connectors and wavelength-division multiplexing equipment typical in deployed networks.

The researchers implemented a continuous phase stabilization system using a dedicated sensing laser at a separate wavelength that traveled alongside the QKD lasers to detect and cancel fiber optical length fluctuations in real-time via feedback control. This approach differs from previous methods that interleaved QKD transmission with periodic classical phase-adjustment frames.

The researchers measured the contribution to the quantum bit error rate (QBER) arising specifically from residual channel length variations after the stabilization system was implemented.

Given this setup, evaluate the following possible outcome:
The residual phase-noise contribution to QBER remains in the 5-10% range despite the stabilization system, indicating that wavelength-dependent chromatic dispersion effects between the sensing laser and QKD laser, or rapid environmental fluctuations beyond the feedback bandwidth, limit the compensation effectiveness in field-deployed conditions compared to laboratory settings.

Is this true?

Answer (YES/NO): NO